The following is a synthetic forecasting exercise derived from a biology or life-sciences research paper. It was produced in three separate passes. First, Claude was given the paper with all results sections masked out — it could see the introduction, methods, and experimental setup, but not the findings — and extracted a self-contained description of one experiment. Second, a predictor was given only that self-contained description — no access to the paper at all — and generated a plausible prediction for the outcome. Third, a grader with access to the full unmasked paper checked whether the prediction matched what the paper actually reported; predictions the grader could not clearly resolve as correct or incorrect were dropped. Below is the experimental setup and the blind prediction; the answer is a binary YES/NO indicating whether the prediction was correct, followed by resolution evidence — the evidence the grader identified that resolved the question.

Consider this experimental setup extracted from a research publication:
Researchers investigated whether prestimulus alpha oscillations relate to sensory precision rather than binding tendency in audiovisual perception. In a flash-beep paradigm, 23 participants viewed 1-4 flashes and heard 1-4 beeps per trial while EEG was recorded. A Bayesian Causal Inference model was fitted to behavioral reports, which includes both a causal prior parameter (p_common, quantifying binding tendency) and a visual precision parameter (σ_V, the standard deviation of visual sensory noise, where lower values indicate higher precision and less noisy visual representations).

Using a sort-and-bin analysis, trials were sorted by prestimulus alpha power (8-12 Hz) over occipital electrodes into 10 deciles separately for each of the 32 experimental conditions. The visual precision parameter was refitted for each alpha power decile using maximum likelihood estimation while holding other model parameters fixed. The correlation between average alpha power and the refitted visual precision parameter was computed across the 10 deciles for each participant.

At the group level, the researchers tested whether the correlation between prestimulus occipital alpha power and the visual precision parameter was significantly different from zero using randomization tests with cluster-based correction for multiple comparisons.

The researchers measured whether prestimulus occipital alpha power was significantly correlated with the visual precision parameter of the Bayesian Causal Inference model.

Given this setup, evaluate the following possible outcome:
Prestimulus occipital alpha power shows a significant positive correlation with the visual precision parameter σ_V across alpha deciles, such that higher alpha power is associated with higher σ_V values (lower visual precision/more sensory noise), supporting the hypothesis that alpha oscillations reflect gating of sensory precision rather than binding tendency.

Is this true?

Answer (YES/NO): NO